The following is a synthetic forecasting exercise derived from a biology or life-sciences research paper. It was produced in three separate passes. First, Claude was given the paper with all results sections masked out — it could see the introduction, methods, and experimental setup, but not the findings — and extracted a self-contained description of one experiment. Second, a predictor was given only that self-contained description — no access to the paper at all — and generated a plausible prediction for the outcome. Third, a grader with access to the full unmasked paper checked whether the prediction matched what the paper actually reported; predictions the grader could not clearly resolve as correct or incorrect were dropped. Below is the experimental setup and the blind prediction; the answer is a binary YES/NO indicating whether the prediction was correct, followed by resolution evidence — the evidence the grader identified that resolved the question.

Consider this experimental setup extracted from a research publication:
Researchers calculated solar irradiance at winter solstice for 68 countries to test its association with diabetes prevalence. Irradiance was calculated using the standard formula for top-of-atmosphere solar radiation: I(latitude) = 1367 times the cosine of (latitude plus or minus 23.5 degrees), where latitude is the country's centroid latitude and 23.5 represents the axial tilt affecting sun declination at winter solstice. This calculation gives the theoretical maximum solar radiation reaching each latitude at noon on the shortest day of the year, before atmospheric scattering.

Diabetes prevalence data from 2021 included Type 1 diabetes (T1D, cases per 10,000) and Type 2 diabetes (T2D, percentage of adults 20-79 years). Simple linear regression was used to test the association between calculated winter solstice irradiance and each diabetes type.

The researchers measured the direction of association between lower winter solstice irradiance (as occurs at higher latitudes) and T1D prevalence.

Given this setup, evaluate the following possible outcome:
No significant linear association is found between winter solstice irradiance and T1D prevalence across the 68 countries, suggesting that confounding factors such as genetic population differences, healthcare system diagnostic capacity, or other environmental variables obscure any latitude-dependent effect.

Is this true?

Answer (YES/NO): NO